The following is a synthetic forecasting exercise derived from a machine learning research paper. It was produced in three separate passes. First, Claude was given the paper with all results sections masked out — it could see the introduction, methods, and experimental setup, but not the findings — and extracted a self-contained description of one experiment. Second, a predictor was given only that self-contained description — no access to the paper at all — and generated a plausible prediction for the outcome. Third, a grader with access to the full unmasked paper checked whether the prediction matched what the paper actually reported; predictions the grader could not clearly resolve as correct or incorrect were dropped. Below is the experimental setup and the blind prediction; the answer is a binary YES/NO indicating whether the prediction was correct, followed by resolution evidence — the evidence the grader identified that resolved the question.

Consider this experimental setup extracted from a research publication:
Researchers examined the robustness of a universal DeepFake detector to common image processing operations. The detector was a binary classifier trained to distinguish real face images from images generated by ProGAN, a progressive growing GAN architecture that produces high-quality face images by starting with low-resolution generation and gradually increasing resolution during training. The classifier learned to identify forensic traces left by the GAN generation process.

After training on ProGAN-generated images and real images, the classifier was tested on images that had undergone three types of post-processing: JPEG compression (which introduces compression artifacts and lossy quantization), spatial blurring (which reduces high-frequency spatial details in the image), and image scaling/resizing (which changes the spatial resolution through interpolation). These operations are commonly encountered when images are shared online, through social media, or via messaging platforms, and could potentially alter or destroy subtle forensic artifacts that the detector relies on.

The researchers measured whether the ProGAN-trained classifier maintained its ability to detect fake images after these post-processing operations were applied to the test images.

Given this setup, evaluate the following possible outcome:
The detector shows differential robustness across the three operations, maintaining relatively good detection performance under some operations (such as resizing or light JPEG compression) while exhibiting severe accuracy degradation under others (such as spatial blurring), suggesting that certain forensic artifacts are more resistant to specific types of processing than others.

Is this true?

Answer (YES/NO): NO